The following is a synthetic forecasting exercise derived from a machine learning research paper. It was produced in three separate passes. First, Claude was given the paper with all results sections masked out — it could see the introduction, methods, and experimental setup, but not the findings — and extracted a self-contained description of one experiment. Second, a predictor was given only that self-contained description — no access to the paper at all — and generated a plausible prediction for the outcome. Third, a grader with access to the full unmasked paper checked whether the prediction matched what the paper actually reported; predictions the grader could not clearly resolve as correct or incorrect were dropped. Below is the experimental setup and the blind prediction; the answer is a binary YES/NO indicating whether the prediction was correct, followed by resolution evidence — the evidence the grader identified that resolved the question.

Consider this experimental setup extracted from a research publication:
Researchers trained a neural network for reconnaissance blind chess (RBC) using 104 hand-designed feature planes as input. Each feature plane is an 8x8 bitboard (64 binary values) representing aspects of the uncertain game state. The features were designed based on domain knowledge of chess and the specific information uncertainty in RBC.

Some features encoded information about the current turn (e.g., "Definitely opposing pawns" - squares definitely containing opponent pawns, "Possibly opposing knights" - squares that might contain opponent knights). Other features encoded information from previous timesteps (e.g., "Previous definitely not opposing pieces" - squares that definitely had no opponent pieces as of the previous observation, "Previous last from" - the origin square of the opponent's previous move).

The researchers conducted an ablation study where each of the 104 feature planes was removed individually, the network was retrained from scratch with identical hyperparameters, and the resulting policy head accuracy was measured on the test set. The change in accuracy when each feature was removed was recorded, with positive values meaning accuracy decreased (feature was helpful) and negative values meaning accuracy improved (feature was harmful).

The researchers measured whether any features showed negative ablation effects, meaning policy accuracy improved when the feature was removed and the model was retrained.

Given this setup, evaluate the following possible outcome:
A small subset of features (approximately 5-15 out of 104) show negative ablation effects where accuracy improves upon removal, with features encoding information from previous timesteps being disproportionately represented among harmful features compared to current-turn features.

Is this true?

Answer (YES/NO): NO